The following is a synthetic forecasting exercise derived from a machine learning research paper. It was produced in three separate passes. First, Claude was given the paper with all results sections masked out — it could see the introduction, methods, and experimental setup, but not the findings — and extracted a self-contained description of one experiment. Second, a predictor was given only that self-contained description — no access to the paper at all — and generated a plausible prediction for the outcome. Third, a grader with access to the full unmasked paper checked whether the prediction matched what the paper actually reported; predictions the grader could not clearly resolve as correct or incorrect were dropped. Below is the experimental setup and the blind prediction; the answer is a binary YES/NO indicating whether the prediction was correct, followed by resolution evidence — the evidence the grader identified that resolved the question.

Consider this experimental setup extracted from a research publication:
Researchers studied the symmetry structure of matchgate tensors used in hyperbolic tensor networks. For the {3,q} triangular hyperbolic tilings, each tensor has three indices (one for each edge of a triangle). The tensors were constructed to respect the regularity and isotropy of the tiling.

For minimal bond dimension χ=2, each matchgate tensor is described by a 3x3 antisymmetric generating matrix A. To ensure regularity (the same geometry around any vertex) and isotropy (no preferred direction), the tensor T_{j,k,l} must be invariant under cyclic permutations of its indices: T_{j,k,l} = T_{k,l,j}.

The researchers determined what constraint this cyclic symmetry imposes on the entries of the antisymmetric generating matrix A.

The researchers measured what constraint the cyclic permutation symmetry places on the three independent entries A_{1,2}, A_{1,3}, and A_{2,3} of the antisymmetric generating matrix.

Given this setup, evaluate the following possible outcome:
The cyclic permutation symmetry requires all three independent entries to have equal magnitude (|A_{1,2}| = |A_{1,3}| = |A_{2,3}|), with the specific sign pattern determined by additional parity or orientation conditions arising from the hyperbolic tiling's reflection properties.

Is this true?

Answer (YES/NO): NO